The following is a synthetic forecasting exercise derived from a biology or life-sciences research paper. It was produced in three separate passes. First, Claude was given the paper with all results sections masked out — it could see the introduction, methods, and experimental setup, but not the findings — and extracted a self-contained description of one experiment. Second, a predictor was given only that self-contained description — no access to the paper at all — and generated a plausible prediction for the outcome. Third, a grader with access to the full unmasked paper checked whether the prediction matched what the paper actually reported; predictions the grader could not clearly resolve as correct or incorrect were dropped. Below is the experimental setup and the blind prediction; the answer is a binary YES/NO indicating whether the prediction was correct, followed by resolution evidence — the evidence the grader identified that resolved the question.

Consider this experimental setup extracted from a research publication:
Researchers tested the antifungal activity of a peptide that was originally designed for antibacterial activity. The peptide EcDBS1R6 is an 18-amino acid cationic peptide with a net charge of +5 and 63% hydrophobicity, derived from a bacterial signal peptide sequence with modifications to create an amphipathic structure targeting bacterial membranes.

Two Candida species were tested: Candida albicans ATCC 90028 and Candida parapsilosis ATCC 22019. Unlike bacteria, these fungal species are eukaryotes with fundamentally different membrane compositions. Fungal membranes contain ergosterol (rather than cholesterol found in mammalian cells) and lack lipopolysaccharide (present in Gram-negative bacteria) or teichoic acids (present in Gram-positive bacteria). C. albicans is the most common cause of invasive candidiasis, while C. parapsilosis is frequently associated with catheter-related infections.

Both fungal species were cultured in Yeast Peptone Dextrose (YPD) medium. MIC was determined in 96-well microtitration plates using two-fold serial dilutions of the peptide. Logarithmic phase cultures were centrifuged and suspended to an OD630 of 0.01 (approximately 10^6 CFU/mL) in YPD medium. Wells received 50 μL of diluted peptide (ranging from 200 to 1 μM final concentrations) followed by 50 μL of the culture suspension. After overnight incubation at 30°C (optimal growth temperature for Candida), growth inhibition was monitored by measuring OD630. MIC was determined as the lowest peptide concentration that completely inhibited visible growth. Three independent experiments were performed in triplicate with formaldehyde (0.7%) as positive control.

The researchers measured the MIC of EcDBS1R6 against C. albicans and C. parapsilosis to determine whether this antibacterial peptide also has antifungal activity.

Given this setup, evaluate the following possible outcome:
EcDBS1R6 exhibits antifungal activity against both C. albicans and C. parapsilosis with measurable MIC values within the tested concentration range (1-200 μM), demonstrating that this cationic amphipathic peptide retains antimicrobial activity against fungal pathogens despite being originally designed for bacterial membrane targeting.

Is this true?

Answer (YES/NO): NO